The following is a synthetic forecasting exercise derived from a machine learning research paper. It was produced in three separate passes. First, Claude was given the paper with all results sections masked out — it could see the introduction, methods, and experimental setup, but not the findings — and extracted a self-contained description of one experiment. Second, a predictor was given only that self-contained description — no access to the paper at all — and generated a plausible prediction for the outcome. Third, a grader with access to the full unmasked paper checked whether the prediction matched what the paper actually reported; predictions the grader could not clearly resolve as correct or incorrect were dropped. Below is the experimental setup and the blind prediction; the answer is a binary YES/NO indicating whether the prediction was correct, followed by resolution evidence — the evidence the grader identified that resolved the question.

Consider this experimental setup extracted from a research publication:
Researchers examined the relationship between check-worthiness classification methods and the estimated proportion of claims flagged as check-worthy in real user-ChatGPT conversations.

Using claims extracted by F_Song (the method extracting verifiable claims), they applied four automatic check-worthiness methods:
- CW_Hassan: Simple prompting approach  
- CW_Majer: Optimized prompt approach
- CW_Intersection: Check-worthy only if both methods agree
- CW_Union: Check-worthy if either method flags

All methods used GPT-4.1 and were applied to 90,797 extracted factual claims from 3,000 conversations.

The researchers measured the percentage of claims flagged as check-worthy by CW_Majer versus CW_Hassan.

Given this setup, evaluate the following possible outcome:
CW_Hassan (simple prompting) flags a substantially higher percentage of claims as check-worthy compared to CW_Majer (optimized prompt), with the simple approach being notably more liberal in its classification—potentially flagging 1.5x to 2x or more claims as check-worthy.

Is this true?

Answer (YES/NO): YES